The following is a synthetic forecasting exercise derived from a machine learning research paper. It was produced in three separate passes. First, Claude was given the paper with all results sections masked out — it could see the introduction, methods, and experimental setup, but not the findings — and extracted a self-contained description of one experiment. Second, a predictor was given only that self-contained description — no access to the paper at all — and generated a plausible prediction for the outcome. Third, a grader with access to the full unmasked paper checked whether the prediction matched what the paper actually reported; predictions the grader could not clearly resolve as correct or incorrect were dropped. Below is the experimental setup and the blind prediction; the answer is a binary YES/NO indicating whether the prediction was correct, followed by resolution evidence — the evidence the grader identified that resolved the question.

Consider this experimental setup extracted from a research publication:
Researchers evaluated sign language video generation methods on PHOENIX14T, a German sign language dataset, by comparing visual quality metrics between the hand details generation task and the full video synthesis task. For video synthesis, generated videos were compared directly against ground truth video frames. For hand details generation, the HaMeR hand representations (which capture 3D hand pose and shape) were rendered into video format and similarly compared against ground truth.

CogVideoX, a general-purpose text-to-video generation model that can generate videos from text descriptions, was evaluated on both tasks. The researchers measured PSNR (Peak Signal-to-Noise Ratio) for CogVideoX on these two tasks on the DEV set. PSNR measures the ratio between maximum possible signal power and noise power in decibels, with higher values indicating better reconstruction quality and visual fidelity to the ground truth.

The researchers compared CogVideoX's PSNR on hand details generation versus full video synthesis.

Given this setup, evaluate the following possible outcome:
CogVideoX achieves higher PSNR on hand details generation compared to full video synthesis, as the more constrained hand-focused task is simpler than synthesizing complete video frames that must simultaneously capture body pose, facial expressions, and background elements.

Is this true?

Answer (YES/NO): YES